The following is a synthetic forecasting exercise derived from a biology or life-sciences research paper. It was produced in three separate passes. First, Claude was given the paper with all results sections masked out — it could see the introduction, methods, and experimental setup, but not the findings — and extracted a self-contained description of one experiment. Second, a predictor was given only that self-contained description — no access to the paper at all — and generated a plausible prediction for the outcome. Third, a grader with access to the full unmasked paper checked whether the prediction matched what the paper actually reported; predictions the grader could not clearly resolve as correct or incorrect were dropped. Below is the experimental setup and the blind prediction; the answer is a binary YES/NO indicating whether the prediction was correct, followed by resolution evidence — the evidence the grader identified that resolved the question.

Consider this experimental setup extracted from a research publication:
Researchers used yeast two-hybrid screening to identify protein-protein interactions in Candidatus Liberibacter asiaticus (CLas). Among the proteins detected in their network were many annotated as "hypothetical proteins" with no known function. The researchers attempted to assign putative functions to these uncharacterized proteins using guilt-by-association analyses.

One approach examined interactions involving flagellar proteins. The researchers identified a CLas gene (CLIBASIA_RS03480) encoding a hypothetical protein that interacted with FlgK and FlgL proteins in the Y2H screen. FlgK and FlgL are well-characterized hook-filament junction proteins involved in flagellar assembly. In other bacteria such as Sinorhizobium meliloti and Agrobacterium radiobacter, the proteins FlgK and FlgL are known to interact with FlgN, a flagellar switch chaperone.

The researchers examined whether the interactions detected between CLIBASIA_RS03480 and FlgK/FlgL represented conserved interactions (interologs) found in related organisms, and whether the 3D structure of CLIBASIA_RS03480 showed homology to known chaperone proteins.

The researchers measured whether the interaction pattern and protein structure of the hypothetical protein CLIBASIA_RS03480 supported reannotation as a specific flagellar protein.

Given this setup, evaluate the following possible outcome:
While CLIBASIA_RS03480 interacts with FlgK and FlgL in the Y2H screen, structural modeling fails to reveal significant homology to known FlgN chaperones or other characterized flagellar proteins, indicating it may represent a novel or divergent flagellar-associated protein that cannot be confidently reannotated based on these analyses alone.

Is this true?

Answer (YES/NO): NO